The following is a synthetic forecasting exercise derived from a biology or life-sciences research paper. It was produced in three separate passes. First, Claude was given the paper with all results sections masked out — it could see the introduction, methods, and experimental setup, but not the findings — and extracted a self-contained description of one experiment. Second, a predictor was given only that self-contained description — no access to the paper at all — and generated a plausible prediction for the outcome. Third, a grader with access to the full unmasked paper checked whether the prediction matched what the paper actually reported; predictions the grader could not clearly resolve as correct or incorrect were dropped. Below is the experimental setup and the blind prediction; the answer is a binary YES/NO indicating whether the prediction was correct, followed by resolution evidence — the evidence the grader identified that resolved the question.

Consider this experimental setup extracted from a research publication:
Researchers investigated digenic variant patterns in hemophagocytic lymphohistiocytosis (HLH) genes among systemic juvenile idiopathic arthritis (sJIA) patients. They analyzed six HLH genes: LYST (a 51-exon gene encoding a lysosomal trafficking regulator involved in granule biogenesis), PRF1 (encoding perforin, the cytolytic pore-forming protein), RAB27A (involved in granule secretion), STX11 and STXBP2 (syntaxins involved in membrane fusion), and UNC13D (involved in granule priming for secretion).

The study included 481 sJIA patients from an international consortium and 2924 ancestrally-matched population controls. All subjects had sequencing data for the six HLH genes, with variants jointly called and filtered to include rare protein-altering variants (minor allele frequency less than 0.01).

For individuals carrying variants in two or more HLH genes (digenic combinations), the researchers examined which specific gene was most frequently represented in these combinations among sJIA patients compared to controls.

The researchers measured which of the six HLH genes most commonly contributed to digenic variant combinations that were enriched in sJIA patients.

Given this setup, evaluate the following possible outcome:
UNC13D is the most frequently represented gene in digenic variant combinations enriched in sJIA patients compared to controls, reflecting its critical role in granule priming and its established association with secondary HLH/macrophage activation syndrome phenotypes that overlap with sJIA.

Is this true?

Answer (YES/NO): NO